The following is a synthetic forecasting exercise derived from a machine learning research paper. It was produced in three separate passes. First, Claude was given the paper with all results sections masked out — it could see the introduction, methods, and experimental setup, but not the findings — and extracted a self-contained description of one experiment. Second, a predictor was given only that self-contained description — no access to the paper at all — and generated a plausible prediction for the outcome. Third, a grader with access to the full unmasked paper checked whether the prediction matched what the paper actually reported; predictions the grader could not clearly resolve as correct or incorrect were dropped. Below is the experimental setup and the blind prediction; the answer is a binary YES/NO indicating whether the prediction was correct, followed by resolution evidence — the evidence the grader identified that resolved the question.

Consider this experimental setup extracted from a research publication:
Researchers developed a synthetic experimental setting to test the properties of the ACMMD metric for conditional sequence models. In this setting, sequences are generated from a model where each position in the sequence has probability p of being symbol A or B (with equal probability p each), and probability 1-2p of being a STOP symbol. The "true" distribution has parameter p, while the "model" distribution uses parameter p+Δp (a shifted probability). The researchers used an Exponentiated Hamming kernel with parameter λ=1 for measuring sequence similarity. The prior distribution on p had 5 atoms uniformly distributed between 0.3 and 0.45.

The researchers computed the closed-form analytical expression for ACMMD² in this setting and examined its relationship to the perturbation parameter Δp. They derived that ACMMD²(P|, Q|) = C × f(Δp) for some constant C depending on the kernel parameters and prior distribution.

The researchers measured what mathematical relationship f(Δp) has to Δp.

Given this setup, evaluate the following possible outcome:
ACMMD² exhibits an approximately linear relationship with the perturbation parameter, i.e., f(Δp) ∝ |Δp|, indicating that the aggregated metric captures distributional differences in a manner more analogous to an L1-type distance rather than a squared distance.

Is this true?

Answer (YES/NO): NO